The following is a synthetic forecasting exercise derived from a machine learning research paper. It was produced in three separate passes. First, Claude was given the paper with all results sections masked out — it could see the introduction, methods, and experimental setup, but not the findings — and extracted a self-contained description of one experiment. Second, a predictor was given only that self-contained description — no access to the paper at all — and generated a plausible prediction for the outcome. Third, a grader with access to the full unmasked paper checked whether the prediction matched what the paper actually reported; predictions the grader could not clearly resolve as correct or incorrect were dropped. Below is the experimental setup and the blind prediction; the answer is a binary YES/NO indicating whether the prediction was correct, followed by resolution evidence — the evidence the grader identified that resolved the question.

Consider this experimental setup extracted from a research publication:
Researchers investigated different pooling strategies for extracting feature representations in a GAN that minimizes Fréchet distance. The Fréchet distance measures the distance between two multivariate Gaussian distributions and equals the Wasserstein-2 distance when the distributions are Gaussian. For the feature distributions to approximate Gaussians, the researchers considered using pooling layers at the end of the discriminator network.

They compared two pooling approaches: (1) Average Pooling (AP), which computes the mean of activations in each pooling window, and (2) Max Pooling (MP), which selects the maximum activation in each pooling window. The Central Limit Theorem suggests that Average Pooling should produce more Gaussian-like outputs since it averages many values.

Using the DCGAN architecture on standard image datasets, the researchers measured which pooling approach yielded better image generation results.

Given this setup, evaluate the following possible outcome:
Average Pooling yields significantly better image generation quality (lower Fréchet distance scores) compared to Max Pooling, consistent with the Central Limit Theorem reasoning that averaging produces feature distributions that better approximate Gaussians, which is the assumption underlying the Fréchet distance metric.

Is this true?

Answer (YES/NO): NO